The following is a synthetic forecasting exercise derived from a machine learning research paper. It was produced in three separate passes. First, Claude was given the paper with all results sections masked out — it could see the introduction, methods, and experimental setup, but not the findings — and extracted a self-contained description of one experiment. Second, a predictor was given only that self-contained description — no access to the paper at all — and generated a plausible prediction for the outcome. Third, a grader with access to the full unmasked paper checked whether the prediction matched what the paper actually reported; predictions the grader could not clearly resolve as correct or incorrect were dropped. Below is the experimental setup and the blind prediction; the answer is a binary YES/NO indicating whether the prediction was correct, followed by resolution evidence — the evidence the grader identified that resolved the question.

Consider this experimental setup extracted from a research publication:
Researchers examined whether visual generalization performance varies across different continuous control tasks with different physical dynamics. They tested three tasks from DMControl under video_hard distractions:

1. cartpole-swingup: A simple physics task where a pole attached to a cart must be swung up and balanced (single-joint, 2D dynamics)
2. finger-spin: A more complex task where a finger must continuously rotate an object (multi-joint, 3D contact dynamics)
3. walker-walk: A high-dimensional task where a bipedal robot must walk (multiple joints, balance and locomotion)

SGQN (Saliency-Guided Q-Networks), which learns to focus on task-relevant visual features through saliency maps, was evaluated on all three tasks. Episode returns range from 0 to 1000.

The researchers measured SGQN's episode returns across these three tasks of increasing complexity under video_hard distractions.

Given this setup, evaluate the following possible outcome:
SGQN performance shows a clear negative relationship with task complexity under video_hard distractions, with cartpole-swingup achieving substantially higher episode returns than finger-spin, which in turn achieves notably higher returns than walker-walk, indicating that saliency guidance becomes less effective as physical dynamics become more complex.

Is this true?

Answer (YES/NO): NO